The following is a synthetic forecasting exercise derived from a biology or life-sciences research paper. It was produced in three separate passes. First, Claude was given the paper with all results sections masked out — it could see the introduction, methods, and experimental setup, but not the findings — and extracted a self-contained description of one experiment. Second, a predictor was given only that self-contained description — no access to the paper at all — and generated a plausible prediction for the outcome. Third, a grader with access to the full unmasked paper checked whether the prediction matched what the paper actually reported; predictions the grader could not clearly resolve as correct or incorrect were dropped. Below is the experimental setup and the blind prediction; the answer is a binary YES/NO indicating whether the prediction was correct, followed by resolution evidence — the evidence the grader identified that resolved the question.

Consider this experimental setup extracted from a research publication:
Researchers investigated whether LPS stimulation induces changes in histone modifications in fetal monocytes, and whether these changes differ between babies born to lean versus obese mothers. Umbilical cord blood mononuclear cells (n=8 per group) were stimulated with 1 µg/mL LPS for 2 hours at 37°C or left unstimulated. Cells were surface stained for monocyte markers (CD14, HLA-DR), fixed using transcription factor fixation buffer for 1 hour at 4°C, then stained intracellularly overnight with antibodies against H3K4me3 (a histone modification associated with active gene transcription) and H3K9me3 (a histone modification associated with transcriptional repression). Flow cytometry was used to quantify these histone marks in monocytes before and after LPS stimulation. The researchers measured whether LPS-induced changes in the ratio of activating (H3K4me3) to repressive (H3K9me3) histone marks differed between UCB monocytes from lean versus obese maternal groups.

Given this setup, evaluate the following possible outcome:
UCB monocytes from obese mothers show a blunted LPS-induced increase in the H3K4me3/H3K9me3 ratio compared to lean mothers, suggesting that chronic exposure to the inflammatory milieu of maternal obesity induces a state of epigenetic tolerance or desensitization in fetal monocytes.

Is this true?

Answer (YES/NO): YES